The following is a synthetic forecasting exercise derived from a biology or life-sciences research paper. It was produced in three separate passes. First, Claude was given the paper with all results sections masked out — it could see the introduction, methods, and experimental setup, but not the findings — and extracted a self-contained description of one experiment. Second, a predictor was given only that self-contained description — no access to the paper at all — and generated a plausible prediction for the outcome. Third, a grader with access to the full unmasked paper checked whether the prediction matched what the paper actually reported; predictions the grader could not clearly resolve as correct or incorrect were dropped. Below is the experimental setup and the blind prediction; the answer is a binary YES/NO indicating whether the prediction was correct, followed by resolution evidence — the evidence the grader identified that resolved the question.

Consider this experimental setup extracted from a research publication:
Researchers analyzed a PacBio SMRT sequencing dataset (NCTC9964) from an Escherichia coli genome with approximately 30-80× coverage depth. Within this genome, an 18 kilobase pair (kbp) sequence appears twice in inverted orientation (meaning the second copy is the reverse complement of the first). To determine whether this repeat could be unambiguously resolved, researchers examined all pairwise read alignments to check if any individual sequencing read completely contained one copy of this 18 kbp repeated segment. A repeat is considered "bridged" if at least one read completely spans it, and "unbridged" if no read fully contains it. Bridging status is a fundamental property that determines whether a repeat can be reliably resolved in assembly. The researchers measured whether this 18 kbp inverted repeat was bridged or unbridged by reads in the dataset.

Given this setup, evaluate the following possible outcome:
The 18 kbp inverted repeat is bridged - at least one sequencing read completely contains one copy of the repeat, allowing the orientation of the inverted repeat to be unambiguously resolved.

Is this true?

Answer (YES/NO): NO